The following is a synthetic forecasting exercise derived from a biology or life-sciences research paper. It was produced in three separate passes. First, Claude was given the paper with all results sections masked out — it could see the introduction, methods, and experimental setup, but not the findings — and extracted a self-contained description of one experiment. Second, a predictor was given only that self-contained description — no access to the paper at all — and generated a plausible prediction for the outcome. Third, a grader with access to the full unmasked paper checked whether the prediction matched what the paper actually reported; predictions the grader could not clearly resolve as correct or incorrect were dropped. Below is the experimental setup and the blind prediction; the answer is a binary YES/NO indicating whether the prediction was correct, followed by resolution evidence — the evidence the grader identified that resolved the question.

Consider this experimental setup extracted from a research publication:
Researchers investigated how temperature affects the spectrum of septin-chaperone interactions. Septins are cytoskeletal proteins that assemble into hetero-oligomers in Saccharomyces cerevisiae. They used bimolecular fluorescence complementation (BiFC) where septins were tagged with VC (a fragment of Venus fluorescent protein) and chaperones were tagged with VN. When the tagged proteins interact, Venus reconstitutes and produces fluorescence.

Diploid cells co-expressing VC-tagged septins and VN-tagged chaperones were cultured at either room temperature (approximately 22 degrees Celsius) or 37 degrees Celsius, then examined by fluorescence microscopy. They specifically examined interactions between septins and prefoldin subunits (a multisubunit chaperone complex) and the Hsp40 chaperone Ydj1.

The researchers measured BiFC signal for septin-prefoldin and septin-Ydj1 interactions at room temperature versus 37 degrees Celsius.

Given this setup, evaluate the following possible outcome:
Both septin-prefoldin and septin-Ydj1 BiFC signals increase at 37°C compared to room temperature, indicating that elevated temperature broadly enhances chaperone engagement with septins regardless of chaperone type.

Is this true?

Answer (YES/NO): NO